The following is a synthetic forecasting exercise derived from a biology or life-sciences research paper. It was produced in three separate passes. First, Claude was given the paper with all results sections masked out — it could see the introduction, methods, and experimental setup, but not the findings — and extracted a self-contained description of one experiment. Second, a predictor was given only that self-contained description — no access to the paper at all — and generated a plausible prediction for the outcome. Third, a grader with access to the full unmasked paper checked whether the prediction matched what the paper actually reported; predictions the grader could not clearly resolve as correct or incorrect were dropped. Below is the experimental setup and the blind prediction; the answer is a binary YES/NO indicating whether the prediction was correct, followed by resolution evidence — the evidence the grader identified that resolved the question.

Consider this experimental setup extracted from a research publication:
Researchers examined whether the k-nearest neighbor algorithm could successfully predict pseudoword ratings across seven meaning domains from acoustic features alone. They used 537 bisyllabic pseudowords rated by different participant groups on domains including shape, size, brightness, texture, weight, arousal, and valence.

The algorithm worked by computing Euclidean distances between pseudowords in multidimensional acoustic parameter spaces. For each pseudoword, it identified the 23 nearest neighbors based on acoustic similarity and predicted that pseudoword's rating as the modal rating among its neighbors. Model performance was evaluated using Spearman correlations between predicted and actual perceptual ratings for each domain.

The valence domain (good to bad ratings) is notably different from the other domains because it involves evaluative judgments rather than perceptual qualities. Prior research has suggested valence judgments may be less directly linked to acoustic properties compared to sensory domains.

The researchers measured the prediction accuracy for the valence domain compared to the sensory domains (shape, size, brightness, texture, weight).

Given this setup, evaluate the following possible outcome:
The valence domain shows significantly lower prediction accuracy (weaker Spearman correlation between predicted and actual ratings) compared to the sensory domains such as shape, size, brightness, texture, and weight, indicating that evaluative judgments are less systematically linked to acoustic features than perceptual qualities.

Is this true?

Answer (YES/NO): NO